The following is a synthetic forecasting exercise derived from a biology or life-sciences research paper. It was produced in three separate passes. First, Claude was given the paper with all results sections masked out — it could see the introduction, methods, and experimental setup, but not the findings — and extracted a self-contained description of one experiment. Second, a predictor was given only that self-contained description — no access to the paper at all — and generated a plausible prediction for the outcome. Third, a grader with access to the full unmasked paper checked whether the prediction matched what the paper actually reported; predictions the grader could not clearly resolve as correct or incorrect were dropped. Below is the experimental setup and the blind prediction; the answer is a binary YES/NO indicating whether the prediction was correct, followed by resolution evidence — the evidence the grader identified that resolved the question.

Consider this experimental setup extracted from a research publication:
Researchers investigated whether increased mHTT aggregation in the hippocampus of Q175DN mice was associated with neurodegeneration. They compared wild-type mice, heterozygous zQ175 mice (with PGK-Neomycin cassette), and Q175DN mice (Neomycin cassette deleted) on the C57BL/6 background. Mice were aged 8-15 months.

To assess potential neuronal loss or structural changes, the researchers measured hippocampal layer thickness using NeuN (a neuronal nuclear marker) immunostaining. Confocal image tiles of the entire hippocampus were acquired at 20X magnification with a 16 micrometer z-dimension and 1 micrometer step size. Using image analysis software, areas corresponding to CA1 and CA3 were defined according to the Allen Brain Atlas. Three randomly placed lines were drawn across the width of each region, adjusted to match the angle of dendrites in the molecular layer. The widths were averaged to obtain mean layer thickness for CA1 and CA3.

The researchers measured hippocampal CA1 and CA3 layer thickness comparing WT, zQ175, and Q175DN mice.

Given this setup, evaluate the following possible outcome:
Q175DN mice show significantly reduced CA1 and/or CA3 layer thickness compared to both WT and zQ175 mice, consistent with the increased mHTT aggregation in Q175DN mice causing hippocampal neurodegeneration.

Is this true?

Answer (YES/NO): NO